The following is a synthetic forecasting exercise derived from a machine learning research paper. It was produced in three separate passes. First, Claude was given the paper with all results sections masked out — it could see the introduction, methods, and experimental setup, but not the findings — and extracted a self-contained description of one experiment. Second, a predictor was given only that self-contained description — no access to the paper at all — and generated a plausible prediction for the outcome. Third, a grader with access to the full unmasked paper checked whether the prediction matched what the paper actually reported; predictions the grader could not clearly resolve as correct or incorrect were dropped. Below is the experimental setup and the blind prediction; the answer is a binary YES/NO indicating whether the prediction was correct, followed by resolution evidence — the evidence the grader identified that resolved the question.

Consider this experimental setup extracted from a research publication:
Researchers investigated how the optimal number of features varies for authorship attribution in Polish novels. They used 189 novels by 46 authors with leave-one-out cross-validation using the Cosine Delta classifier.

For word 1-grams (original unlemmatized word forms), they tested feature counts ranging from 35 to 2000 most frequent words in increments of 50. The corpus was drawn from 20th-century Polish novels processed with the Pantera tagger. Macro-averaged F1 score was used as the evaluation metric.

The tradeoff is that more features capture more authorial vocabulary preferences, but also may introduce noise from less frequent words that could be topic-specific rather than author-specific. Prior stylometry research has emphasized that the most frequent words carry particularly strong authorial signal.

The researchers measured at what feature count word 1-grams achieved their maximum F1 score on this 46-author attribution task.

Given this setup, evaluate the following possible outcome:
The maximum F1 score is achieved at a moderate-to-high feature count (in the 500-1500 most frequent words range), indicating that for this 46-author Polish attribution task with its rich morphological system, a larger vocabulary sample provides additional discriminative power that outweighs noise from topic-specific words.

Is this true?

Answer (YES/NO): YES